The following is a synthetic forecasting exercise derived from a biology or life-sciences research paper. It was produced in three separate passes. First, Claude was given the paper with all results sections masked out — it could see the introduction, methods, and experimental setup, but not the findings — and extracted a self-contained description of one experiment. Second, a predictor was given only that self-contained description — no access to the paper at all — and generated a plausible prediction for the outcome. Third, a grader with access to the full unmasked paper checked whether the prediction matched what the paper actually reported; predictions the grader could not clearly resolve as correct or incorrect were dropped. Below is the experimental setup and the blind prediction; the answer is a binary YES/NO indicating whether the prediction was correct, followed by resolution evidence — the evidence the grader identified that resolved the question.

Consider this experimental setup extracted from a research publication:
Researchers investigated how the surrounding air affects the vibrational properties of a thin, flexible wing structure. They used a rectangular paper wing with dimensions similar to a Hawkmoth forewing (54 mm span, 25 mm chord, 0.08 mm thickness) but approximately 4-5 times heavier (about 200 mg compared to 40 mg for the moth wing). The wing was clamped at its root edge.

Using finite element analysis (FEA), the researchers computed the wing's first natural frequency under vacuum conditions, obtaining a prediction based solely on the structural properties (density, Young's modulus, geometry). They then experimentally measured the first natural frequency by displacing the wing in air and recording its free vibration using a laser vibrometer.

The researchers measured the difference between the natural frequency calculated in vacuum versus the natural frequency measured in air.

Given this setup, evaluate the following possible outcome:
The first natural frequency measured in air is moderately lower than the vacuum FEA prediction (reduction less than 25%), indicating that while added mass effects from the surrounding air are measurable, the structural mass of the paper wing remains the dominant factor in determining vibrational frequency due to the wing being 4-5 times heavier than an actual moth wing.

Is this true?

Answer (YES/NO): YES